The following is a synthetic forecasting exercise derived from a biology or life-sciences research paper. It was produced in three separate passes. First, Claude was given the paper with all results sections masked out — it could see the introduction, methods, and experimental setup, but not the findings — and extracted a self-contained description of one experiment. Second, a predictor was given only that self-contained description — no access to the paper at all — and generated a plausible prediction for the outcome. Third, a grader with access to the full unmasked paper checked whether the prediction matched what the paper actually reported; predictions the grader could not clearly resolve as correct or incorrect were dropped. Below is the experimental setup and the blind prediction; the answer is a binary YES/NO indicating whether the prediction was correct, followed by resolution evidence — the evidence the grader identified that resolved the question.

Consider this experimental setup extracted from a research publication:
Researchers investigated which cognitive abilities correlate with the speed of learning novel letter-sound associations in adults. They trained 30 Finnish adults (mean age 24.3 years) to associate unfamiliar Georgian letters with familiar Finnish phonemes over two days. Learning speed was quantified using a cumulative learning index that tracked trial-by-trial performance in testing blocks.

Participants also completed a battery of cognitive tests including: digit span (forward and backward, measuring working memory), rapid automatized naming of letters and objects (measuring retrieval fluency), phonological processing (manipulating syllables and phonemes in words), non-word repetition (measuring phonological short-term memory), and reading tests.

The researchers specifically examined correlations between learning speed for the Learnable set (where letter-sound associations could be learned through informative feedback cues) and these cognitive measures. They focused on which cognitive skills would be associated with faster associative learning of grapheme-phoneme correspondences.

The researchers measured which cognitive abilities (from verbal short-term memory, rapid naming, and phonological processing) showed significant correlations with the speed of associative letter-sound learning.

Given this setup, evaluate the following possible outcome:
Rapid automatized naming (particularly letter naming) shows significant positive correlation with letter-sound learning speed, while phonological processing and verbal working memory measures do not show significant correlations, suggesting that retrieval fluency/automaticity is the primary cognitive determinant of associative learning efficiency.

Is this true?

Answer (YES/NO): NO